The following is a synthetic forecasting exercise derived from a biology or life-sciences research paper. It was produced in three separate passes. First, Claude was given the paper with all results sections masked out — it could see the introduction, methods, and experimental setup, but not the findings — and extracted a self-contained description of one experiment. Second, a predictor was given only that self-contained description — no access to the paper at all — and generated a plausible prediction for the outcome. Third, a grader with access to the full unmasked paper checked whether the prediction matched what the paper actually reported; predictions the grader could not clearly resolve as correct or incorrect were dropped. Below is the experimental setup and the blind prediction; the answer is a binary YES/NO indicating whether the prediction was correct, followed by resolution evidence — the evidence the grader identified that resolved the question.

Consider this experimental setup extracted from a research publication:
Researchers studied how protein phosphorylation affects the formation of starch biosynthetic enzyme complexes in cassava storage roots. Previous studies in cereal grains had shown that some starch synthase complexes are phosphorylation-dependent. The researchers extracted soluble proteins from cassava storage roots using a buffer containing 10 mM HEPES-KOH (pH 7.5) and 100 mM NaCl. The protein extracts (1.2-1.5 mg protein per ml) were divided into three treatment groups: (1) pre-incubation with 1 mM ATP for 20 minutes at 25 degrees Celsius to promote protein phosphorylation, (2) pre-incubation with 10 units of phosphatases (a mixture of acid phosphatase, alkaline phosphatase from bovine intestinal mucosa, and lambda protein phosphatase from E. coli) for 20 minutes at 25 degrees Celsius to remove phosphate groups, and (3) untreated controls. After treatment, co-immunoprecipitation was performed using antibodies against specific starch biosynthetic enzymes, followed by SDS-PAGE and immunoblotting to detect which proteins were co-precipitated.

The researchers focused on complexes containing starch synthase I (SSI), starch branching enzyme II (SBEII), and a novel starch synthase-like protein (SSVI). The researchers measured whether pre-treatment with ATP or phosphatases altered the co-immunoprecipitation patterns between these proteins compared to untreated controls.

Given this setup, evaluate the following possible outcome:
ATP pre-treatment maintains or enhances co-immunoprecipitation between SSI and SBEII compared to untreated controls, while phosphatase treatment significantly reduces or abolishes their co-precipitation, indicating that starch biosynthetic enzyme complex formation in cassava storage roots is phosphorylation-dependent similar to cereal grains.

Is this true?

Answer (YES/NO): YES